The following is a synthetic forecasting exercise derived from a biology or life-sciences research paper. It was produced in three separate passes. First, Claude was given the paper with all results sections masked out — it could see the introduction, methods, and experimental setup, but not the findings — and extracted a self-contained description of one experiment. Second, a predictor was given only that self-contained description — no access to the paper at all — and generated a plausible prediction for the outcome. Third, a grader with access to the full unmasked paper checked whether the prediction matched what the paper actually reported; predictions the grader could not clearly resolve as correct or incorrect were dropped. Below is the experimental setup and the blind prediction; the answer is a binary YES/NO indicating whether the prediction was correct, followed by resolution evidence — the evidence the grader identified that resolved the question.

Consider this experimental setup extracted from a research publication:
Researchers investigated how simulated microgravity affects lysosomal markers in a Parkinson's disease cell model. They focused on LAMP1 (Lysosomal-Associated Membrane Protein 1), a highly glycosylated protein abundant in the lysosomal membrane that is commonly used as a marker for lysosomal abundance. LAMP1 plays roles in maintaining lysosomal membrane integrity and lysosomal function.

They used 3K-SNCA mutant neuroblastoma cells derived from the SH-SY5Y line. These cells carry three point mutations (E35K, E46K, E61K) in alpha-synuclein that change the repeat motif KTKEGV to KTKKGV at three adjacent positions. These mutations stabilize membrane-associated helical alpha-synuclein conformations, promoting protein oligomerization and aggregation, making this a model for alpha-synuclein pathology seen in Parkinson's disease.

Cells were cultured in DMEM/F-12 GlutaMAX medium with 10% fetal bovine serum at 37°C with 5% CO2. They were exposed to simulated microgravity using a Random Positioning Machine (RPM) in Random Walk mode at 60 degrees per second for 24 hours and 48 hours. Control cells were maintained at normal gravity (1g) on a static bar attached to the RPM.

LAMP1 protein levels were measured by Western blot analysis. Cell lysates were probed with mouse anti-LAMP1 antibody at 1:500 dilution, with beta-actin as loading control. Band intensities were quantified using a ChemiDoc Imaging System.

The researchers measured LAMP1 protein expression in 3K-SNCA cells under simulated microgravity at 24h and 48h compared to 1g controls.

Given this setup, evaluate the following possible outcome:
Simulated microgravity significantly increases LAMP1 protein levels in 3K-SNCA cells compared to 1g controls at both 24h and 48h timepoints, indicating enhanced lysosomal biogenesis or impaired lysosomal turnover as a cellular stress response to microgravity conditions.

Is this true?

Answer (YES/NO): NO